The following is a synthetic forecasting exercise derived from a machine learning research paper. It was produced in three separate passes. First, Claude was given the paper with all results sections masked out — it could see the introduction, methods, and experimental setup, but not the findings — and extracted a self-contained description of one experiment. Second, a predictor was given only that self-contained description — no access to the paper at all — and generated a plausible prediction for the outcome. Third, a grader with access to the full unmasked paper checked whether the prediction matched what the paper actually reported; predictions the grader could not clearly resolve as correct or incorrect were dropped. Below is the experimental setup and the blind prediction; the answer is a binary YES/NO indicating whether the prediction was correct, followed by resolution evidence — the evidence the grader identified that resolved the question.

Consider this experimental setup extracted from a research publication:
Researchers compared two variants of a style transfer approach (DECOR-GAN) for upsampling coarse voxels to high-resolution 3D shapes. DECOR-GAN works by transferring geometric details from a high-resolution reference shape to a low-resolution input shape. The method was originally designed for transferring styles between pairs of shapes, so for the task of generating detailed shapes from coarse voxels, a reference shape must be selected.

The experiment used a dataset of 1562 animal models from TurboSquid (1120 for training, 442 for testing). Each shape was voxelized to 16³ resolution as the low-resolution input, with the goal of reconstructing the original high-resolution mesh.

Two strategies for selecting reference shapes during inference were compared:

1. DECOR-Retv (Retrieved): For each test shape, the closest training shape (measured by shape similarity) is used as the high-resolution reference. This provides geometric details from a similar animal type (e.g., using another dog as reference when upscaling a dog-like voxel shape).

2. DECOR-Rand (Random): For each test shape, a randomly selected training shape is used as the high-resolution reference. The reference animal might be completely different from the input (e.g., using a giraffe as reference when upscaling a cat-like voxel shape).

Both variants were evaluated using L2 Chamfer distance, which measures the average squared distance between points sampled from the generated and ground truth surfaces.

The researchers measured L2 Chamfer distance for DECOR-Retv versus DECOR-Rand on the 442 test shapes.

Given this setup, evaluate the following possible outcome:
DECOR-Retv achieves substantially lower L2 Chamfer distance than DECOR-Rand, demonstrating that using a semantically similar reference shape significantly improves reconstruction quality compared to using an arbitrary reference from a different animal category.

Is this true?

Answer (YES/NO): YES